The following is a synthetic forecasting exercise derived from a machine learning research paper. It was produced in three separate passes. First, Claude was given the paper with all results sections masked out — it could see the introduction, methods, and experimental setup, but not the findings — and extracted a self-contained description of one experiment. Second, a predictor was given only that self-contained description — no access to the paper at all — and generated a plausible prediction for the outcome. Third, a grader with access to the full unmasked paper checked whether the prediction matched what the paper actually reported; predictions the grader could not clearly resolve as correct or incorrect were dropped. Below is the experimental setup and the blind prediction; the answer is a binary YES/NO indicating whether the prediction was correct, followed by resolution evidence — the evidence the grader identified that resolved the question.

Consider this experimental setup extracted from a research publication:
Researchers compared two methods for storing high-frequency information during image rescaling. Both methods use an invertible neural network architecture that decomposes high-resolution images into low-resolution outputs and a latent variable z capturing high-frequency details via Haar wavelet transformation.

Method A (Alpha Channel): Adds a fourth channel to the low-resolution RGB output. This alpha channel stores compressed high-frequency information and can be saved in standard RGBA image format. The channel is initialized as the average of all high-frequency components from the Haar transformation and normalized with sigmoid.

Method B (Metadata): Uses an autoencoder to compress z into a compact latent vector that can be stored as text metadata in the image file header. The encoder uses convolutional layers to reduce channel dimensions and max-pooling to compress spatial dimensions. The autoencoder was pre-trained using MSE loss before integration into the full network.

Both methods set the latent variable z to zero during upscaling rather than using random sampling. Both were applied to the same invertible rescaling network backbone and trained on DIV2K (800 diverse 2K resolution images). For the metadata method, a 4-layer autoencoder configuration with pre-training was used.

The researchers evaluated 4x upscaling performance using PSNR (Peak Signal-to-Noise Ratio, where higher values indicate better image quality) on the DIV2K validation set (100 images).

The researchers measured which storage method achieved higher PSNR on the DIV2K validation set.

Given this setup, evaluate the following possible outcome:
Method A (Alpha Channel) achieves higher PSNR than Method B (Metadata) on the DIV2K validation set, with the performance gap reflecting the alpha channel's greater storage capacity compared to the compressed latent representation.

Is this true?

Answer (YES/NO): YES